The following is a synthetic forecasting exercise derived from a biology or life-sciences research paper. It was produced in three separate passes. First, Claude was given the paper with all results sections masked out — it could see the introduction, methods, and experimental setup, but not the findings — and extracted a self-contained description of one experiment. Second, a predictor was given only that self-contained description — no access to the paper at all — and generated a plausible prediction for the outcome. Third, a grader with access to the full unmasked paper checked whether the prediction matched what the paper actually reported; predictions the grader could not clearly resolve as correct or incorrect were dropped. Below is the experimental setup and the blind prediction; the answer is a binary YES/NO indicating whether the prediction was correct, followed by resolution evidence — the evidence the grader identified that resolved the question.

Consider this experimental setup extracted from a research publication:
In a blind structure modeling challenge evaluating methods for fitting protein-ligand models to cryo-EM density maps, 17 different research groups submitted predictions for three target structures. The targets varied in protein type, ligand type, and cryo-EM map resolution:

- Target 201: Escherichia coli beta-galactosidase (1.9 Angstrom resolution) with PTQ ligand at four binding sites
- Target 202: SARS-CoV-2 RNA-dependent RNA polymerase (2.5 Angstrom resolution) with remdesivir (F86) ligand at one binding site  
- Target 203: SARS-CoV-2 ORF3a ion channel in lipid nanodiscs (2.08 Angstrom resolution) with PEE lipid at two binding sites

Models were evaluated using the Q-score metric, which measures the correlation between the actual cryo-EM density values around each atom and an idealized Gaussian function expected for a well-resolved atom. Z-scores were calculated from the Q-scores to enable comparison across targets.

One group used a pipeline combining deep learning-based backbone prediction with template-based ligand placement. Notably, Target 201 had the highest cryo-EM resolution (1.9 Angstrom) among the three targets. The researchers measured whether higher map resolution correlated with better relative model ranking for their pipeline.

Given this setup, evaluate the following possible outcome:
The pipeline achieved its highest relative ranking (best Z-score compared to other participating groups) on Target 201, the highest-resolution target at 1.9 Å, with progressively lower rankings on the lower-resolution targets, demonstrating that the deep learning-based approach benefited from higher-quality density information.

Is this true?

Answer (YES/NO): NO